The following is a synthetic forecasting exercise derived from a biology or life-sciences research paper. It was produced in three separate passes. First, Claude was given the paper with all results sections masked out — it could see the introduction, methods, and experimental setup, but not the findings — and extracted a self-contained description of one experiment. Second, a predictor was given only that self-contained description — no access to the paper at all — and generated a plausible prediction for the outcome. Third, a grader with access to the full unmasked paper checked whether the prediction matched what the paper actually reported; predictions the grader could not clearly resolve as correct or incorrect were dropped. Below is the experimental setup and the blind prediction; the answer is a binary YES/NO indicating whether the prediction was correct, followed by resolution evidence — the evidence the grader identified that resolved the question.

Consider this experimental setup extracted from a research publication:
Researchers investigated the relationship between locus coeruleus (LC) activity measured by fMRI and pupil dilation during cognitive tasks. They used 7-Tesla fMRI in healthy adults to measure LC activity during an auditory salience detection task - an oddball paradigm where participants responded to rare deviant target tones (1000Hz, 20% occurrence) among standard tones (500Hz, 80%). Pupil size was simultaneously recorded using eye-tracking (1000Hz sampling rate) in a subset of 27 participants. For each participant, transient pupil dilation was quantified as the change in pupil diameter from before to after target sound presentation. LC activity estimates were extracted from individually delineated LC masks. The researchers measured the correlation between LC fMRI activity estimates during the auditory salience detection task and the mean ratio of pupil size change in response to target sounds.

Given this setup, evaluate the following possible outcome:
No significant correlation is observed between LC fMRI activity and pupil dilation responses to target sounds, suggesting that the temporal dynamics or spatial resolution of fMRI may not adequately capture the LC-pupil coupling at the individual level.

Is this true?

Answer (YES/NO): NO